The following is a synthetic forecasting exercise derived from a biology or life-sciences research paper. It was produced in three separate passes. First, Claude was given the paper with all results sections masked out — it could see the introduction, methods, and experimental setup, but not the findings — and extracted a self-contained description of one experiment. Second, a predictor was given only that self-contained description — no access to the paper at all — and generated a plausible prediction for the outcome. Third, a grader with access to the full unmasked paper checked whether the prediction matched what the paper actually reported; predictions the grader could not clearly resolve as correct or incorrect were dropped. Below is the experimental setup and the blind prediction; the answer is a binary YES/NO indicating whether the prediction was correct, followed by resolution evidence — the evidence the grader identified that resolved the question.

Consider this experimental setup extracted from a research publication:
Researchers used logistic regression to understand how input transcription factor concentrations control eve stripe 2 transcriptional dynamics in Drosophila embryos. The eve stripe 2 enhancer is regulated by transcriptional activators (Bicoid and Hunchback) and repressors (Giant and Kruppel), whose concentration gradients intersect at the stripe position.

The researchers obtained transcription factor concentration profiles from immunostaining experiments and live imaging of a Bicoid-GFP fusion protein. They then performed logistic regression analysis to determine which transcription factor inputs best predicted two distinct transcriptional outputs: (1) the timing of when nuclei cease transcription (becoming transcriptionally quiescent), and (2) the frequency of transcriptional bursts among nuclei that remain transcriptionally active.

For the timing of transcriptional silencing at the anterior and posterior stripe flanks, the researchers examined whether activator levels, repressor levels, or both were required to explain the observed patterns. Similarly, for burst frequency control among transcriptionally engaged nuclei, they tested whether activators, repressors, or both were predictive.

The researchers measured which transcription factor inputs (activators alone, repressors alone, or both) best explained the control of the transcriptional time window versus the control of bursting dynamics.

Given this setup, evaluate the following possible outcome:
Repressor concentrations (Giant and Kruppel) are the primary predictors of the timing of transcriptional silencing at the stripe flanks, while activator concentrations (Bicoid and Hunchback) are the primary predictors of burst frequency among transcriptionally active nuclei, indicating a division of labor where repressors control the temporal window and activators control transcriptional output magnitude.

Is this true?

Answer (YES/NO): NO